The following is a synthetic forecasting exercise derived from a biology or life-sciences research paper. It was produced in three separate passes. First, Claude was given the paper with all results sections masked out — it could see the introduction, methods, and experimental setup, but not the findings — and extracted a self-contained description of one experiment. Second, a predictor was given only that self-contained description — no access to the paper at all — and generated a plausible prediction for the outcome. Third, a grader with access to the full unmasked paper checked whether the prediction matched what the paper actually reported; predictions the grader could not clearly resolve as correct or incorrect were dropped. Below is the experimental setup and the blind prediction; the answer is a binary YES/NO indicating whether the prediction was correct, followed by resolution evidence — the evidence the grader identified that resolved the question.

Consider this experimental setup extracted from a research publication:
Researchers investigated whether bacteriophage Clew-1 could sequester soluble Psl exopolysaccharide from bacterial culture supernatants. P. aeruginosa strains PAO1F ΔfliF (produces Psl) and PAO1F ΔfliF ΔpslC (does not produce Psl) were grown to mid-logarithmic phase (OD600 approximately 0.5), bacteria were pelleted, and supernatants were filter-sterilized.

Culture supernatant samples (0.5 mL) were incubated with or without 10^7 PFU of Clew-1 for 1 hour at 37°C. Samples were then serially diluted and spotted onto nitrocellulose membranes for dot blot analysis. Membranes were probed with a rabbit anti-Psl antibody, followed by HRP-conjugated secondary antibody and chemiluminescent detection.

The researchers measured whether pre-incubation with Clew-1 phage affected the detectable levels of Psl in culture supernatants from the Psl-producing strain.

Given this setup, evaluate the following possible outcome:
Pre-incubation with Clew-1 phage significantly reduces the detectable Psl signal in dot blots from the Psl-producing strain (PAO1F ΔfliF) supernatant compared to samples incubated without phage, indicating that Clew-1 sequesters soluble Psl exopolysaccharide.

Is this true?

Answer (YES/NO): NO